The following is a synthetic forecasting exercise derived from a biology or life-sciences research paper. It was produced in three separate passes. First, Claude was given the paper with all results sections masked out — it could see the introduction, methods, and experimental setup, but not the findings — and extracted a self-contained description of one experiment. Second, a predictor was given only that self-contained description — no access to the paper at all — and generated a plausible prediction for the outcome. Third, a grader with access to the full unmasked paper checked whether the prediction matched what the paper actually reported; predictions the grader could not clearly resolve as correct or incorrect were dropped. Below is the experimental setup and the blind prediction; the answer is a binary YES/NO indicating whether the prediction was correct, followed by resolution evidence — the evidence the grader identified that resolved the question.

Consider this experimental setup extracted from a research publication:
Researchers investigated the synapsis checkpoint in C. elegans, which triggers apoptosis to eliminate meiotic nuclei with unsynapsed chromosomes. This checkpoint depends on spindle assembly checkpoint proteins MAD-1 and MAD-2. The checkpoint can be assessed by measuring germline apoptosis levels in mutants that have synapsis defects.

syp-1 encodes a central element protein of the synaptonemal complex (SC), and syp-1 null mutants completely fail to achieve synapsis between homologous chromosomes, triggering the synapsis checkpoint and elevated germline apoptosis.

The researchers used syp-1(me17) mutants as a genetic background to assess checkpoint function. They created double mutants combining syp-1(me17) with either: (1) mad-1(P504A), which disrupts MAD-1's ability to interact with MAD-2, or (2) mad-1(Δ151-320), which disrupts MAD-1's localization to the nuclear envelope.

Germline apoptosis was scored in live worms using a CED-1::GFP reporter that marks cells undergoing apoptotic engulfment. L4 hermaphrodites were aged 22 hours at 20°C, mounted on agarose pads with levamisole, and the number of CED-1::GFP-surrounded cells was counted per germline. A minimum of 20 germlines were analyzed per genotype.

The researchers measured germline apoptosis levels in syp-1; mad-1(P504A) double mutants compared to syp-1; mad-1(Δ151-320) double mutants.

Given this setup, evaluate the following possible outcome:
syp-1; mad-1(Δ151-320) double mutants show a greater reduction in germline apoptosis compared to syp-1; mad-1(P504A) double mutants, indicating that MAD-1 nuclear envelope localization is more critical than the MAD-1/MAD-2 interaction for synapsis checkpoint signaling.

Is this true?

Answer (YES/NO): NO